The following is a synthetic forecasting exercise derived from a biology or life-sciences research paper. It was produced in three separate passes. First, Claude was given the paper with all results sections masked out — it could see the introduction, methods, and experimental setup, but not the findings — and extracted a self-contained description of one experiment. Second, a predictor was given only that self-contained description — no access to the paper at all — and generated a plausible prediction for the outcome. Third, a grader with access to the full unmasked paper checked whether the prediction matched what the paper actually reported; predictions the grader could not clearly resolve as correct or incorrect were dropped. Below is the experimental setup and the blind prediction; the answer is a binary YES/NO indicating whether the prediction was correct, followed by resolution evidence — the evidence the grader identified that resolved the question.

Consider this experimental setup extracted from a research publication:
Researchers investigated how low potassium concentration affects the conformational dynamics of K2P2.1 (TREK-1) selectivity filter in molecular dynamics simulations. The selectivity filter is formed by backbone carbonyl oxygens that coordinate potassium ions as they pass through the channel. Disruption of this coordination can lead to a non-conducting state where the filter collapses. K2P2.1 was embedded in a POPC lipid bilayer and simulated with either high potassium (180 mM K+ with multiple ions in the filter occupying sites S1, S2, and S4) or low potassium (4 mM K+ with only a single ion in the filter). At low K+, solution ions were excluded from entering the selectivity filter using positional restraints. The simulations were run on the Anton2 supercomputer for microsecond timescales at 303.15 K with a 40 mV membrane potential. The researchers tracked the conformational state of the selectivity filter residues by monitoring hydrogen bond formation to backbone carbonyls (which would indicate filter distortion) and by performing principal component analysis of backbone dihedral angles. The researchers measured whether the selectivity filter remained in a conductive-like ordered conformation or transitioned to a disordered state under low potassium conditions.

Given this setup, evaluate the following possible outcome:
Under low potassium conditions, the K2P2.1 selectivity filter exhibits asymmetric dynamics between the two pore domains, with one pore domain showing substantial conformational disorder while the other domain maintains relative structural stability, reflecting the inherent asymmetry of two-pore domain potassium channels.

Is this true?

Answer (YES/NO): NO